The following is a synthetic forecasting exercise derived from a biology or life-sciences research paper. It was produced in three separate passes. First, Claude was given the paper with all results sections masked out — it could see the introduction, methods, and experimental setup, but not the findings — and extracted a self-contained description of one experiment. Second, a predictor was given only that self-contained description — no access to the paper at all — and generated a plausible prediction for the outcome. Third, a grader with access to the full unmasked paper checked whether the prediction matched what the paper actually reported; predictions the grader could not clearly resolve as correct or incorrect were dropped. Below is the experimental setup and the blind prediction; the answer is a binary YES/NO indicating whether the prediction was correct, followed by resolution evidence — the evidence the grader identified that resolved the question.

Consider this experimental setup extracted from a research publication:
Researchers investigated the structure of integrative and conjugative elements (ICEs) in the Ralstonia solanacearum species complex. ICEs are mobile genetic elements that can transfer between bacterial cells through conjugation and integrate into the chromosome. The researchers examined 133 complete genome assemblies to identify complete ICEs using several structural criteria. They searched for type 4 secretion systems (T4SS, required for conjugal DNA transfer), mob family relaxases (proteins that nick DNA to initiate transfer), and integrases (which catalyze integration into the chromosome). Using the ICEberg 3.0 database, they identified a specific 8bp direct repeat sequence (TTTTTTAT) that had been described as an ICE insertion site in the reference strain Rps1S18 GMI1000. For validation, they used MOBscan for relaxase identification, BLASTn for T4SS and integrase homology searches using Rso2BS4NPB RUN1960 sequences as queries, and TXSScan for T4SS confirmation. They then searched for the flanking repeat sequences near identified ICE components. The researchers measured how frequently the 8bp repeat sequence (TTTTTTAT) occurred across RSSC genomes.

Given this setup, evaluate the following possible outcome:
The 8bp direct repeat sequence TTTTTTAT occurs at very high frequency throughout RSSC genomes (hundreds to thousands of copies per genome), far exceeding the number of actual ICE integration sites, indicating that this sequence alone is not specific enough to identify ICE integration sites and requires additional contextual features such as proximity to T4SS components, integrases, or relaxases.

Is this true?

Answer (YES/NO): NO